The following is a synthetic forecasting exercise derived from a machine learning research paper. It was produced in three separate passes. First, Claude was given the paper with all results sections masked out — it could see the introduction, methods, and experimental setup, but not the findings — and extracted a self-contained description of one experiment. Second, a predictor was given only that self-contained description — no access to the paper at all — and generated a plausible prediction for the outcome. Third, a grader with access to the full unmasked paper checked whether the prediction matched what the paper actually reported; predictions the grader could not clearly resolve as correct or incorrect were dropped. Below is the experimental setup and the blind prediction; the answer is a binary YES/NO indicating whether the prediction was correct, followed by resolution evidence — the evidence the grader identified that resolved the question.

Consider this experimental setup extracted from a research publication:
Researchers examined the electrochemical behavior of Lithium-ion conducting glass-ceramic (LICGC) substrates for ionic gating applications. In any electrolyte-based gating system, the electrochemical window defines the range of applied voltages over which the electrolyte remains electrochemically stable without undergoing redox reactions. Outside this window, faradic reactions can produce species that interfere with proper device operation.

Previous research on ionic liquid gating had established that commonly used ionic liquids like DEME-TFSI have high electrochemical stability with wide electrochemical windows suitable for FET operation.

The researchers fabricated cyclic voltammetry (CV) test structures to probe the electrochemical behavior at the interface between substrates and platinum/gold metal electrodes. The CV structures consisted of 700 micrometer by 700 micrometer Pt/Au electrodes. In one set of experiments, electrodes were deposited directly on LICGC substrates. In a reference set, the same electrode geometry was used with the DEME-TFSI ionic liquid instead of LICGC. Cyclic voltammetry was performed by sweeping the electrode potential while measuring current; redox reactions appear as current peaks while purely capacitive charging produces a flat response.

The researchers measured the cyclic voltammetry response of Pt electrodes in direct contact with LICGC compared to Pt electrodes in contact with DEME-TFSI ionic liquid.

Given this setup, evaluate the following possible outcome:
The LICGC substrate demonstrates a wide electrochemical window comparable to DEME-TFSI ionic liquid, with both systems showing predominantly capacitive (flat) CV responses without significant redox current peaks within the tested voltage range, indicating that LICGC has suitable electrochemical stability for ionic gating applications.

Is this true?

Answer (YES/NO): NO